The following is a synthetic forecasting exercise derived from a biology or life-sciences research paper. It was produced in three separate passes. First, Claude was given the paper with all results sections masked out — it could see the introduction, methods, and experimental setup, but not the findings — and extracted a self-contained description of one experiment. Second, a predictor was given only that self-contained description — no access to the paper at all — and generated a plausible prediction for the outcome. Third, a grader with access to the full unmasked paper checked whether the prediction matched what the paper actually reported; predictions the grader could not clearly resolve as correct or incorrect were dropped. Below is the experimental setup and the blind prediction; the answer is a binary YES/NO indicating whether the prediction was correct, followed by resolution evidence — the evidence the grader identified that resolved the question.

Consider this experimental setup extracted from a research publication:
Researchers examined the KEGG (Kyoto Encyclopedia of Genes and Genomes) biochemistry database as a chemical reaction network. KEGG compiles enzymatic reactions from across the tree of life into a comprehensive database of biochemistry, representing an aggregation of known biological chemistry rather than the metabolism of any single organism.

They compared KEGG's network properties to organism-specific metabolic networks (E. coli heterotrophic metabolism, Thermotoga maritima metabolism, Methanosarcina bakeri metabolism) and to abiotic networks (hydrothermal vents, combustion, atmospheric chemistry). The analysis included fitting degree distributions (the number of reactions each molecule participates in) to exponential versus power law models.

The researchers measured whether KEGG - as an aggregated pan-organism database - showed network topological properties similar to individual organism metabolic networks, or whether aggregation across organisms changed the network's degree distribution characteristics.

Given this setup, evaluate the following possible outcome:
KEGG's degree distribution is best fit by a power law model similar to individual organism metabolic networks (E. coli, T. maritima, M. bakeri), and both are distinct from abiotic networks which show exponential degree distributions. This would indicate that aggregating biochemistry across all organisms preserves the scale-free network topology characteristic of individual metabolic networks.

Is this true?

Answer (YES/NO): NO